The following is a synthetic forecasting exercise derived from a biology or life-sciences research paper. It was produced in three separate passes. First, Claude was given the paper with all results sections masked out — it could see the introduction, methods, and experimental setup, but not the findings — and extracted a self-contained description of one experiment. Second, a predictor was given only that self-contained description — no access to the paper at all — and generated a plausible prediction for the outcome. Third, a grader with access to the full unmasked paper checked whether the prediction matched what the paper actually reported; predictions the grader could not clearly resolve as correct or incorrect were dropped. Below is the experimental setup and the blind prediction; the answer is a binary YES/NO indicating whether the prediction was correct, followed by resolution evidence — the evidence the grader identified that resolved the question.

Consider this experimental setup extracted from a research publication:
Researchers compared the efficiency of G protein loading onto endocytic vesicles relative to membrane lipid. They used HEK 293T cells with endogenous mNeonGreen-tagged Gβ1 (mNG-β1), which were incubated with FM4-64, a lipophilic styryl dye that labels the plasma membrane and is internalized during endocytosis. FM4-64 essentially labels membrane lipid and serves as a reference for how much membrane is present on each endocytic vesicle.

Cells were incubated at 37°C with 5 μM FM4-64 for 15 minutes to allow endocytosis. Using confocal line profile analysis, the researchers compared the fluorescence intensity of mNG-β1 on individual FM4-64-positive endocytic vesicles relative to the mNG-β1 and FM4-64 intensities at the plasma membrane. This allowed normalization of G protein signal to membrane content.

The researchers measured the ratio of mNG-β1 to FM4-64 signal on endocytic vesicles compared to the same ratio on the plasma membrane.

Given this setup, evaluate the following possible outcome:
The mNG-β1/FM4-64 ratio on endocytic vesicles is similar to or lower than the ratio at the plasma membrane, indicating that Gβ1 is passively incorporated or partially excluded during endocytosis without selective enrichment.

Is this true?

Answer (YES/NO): YES